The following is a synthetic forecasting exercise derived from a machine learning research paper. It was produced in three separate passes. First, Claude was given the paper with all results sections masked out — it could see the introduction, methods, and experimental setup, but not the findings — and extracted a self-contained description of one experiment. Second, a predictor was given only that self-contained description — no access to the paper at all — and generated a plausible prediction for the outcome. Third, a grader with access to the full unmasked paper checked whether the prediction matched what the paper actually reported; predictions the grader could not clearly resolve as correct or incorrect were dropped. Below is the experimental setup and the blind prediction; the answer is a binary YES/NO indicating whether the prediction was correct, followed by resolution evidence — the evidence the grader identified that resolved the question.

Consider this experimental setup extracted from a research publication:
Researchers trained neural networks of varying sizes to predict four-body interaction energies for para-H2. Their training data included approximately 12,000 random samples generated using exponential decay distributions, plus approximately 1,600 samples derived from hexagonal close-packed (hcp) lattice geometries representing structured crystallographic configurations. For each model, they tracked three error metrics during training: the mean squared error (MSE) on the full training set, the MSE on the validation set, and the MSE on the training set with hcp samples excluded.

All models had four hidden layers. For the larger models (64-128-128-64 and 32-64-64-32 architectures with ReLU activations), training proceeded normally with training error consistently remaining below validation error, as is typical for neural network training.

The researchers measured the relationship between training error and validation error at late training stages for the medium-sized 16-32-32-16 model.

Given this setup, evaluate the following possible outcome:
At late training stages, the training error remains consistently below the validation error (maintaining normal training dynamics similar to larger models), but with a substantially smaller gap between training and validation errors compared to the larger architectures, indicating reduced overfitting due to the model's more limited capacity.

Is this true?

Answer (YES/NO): NO